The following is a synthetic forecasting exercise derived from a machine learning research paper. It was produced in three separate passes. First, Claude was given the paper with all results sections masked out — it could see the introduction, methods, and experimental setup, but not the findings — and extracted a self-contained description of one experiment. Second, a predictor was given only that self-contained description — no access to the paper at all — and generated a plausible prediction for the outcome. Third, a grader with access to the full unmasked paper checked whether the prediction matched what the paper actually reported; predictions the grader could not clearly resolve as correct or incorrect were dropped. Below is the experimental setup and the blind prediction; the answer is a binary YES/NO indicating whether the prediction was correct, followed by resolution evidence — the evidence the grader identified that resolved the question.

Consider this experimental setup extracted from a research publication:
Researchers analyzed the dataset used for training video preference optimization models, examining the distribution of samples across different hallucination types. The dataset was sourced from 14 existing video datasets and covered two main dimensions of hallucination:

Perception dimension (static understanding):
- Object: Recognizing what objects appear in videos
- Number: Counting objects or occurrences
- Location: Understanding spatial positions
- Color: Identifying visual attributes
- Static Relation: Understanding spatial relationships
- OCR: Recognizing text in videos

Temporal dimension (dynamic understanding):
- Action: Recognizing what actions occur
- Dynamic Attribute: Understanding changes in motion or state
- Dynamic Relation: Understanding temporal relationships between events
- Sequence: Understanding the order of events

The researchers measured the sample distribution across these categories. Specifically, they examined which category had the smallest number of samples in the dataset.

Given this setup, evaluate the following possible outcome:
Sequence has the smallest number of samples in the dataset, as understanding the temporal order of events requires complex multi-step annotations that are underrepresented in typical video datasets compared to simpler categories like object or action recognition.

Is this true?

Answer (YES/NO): YES